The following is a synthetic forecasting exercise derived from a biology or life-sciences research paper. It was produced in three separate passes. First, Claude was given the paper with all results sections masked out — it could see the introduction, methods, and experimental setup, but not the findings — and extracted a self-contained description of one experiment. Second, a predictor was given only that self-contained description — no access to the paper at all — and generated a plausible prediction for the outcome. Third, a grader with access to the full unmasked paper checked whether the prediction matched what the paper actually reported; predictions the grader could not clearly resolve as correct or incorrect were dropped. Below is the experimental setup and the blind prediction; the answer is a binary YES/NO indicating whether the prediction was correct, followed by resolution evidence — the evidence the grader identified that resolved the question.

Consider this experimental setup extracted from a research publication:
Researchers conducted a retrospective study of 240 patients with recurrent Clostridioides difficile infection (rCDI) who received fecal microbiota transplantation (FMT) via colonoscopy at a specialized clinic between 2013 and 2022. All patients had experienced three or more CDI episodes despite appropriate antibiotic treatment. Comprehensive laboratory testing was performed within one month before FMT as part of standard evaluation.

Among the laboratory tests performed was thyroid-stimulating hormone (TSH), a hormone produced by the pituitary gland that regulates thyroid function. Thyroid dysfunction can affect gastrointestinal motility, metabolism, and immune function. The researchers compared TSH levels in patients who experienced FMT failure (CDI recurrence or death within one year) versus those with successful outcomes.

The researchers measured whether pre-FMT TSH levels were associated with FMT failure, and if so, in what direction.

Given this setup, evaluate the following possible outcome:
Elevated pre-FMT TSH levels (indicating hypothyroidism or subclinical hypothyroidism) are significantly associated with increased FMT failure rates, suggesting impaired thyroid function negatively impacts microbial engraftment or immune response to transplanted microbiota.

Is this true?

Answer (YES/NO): YES